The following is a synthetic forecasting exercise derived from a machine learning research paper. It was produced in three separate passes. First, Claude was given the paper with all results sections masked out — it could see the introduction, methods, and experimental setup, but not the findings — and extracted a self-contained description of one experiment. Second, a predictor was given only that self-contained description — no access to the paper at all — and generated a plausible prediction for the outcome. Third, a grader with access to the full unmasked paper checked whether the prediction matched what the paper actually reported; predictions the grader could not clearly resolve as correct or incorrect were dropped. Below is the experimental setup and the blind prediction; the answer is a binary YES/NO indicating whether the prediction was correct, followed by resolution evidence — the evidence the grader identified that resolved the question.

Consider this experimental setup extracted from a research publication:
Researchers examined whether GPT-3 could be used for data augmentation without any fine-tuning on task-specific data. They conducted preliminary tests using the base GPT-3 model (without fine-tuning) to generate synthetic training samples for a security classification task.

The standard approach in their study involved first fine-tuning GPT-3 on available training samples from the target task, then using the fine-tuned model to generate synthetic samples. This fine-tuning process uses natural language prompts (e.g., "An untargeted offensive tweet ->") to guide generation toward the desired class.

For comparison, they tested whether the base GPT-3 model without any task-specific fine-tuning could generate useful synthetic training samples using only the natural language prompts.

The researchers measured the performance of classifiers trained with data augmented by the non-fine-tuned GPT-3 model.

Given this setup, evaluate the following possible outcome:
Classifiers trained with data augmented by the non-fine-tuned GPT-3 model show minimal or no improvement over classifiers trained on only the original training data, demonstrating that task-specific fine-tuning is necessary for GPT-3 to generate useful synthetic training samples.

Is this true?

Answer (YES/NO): NO